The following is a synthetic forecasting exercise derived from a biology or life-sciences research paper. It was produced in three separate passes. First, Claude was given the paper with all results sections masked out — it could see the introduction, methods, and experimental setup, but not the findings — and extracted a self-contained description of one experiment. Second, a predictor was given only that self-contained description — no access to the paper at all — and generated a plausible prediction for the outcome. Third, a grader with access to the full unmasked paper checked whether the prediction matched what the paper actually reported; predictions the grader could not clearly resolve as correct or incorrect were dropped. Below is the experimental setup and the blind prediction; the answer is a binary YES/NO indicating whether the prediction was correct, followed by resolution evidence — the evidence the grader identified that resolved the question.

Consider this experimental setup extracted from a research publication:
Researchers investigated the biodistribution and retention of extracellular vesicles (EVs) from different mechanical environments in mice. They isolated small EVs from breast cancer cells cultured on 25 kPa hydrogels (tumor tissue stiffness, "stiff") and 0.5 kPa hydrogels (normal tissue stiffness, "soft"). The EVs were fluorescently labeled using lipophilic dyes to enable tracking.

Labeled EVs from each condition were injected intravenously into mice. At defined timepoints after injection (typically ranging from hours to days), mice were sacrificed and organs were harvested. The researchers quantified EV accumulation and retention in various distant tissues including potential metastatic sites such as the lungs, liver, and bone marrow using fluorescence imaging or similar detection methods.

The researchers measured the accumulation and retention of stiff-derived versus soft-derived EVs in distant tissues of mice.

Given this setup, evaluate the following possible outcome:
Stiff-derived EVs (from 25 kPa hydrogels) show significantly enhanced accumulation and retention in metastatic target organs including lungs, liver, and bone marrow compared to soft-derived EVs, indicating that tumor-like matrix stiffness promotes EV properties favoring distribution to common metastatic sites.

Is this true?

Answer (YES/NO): YES